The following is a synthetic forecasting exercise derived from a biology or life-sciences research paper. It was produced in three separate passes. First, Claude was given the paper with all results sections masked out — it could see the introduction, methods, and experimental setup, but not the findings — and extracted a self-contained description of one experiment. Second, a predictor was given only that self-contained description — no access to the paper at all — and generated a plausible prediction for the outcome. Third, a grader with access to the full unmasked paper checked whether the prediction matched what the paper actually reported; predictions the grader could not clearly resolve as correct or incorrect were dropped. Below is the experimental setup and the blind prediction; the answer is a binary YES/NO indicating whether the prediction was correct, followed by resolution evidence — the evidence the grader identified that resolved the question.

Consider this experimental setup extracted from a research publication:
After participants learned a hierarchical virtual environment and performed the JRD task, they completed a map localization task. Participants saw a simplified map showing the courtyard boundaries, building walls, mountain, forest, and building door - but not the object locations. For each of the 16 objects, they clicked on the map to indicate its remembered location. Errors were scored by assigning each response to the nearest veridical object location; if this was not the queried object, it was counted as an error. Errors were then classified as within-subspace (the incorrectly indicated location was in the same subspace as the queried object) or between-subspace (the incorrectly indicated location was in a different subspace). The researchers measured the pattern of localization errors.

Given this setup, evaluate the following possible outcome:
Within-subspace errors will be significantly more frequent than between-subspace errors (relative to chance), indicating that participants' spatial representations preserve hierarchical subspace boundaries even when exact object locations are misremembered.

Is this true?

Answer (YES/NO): NO